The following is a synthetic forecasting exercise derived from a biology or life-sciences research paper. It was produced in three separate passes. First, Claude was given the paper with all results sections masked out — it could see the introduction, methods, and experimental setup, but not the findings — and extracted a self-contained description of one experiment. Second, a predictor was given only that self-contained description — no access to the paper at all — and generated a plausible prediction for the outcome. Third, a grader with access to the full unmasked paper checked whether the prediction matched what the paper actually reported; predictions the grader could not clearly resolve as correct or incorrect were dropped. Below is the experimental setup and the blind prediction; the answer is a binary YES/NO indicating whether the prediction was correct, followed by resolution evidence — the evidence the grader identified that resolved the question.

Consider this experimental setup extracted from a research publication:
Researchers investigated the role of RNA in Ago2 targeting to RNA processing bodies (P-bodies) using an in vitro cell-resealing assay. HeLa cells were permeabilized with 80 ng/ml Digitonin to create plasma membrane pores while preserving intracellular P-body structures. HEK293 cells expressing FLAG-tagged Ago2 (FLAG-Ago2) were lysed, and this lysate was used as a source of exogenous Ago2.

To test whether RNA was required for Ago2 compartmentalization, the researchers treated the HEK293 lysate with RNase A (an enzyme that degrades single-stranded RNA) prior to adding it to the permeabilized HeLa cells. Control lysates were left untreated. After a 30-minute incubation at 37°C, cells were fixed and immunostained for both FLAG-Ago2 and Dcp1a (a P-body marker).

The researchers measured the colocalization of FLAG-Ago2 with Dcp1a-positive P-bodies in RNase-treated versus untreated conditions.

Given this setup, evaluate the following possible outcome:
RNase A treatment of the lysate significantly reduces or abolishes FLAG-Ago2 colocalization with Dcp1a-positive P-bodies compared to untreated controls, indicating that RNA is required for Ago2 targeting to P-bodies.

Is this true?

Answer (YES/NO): YES